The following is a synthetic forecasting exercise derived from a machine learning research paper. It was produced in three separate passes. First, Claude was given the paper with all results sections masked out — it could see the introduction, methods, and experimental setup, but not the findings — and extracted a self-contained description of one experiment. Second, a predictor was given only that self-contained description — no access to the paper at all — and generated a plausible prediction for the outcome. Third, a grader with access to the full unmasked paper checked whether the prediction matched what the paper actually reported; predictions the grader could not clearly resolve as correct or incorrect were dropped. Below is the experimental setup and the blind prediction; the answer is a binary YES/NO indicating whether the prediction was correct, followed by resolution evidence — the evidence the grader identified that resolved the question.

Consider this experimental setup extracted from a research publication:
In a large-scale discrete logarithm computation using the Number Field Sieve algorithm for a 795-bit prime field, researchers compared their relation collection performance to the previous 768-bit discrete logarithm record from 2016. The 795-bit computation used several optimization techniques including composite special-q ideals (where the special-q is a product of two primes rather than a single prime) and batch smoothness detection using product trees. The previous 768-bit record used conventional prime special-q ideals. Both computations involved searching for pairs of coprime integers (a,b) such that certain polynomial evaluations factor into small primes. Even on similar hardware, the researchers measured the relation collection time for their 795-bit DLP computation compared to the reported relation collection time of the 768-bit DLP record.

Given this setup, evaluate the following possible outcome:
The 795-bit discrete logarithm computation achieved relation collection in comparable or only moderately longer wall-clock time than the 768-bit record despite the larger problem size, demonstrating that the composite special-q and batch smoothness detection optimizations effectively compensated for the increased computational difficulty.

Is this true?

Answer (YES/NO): NO